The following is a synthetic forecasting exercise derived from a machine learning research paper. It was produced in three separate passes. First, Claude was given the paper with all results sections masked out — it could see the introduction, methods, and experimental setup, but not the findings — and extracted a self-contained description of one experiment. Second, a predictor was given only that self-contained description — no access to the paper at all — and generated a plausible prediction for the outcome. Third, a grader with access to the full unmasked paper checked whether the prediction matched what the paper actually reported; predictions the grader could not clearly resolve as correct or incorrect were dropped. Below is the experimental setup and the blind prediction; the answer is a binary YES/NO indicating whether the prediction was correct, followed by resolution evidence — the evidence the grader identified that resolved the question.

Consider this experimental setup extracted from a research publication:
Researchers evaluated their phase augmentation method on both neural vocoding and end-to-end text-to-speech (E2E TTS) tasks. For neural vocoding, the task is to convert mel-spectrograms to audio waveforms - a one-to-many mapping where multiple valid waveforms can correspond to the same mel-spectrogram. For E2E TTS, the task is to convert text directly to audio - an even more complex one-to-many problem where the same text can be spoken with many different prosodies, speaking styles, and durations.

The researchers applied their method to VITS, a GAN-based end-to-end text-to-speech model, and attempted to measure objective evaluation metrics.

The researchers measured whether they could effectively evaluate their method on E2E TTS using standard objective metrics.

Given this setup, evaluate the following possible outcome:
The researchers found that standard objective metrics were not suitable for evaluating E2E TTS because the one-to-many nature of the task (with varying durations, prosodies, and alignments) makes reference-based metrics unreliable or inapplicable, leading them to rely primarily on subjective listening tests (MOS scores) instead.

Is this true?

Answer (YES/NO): NO